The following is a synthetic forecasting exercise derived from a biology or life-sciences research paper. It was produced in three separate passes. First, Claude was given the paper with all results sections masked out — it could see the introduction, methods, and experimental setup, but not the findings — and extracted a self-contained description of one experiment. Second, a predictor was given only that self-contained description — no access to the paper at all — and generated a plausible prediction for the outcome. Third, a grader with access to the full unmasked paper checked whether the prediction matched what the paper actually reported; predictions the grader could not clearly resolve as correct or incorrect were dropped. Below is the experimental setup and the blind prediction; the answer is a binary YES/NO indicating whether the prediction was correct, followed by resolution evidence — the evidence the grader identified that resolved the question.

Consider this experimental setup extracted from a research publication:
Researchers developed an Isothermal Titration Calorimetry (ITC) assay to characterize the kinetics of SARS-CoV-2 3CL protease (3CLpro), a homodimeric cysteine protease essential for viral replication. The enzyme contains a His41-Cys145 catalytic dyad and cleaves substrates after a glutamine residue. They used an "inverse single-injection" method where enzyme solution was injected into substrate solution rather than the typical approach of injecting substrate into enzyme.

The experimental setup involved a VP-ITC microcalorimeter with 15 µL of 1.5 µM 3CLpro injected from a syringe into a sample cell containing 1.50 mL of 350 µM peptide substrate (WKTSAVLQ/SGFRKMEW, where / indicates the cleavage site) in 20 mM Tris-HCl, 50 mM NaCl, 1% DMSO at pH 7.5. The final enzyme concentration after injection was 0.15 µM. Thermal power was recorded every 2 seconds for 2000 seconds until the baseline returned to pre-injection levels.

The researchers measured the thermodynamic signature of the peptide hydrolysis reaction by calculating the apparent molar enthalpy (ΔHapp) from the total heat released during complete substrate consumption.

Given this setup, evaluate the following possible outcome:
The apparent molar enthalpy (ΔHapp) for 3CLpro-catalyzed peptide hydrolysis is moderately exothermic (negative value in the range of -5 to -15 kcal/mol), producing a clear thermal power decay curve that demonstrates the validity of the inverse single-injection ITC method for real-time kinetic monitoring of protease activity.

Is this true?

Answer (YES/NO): NO